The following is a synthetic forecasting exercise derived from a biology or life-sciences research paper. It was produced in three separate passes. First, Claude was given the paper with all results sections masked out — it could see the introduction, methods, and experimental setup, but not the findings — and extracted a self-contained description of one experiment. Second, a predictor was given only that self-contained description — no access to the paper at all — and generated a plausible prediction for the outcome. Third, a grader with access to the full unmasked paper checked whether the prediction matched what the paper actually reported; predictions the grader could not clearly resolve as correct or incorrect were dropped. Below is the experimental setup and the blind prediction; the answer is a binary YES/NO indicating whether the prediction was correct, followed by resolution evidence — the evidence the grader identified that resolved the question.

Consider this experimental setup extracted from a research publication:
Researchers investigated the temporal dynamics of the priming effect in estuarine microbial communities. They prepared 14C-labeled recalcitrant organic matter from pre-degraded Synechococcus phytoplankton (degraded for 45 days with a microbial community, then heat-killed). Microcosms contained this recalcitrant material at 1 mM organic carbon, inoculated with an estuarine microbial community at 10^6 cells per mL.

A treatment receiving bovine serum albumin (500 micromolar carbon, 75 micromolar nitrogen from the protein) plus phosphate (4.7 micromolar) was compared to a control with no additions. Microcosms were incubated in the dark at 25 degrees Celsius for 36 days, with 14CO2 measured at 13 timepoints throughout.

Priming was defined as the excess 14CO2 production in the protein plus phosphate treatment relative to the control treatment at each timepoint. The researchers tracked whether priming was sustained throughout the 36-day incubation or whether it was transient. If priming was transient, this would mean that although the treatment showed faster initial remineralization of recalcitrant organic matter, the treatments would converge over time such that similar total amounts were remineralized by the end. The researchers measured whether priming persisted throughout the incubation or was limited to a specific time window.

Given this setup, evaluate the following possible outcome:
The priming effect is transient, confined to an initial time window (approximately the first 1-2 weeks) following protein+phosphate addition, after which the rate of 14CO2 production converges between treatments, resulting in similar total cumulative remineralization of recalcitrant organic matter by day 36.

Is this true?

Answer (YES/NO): NO